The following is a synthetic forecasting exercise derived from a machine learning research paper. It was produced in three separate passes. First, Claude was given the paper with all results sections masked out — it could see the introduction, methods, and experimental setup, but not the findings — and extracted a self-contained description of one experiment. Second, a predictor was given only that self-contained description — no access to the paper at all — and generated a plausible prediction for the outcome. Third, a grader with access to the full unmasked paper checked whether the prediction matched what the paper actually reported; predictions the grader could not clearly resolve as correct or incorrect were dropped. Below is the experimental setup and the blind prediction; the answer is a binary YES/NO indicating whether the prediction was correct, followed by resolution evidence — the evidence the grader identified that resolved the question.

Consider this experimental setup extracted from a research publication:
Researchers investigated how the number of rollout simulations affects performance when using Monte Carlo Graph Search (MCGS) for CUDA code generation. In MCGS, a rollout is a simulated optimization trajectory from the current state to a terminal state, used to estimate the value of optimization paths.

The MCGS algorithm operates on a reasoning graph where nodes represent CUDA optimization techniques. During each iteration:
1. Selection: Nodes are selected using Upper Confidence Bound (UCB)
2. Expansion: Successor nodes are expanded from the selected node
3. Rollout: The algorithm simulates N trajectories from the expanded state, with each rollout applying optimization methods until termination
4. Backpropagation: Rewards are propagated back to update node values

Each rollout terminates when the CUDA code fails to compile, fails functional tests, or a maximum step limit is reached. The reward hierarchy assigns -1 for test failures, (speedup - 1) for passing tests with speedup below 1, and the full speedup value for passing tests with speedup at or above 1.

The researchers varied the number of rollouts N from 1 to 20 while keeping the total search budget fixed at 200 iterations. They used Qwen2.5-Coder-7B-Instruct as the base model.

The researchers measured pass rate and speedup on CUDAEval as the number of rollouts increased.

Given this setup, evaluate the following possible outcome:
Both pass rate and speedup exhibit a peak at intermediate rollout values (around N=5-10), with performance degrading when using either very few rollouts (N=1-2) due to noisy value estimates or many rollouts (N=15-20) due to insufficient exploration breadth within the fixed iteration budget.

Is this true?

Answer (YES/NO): NO